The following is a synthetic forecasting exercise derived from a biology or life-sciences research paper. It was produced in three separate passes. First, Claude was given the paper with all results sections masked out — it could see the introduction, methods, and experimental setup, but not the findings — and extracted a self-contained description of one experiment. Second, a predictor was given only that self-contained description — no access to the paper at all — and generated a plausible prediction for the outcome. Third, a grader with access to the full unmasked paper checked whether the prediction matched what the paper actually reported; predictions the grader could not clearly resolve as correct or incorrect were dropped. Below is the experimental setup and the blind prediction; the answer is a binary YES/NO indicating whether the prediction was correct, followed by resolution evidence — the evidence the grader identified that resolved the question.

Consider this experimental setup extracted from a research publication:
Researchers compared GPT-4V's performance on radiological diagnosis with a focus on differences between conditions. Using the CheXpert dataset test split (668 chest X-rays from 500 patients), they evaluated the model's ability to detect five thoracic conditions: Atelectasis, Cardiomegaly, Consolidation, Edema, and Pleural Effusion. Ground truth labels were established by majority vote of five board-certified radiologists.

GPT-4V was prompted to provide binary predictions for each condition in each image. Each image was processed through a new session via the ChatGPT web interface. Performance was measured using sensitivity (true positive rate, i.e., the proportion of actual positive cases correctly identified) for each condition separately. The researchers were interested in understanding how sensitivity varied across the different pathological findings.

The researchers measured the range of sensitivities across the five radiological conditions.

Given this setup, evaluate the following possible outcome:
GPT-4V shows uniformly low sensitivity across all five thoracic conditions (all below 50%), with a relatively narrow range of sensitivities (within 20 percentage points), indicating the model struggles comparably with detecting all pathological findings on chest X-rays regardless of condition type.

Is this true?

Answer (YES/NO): NO